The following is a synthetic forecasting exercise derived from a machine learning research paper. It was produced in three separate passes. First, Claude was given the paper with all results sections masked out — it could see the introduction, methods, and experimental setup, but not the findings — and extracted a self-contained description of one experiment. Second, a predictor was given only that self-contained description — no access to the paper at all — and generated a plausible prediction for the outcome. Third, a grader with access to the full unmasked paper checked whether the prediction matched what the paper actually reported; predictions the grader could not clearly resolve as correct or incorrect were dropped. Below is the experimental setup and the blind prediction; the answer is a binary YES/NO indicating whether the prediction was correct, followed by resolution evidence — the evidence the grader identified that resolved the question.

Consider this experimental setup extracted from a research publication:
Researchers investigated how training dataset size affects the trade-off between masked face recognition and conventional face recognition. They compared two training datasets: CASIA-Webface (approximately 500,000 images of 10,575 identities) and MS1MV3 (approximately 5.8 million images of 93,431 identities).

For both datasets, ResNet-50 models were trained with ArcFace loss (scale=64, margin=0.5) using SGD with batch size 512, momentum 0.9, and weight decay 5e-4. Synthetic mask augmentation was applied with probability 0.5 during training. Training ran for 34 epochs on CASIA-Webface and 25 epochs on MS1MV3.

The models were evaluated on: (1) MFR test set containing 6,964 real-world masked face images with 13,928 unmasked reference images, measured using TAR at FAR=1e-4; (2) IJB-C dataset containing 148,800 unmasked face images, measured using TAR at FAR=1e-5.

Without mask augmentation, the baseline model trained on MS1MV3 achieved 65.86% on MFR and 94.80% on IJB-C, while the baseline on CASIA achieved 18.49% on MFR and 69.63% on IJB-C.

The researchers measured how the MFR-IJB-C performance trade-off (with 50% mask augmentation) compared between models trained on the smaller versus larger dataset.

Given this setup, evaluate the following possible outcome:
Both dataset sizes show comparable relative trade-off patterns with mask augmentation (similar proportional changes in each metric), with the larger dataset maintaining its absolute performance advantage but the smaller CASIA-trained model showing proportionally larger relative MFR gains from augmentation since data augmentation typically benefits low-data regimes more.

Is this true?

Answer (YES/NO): NO